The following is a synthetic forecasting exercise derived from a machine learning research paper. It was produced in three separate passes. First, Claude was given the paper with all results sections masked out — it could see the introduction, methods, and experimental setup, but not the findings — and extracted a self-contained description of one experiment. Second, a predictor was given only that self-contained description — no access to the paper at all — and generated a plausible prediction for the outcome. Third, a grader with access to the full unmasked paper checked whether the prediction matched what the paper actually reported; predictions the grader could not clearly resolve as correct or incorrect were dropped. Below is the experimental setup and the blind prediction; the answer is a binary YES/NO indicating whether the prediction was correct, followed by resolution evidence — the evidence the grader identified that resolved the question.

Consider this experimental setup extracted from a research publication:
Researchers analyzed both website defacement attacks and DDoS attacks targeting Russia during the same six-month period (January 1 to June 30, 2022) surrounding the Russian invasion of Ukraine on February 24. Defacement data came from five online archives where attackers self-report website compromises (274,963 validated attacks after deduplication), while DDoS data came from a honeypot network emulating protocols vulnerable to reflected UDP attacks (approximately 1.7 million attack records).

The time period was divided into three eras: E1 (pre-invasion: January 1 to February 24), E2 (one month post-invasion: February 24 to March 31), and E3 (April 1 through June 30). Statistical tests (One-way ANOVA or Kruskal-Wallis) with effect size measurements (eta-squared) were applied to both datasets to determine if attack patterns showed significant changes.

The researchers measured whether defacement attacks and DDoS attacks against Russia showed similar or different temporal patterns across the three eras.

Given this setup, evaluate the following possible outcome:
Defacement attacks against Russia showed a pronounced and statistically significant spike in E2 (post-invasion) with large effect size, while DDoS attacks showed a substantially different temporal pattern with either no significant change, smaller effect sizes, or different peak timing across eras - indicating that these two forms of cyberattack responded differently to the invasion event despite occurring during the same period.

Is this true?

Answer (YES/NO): NO